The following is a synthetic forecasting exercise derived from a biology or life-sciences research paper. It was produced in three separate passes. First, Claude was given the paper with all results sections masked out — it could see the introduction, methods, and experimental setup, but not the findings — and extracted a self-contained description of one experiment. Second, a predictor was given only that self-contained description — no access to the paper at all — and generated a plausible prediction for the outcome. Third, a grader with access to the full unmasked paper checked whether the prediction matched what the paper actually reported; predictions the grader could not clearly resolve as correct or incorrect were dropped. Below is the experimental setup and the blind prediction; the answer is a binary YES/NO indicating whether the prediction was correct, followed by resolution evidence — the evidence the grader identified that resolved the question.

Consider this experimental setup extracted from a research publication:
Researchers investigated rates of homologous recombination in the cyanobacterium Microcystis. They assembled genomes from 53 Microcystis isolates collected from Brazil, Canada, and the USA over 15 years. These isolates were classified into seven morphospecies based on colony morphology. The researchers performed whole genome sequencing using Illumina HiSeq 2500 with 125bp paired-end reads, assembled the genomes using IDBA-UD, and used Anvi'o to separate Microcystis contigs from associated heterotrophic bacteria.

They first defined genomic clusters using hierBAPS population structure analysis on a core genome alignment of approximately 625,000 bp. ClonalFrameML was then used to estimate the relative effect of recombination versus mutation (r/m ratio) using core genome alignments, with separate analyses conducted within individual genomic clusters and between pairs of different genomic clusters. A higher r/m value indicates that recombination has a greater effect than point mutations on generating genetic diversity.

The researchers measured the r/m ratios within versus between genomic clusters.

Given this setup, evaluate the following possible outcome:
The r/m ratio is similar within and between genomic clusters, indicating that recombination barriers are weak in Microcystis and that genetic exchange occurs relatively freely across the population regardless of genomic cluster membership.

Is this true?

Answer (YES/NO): NO